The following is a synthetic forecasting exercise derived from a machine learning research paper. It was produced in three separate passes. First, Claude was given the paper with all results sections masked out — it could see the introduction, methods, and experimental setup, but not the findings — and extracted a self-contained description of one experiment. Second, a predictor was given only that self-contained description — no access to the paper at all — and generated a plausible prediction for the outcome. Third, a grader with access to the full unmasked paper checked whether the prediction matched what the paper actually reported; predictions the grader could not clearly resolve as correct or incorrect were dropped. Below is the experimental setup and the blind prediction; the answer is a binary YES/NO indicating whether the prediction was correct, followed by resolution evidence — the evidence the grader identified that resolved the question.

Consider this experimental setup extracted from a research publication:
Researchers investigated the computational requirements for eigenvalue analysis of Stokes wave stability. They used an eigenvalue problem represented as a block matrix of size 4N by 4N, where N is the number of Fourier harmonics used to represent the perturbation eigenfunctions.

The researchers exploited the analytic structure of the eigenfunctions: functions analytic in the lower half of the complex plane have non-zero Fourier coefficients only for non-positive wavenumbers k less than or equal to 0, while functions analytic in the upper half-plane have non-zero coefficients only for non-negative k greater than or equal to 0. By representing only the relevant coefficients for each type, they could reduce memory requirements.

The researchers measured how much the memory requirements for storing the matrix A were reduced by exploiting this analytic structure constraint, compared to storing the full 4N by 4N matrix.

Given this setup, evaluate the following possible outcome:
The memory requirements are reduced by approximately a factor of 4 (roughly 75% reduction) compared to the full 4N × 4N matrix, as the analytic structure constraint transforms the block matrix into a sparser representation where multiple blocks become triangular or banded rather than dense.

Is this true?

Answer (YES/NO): YES